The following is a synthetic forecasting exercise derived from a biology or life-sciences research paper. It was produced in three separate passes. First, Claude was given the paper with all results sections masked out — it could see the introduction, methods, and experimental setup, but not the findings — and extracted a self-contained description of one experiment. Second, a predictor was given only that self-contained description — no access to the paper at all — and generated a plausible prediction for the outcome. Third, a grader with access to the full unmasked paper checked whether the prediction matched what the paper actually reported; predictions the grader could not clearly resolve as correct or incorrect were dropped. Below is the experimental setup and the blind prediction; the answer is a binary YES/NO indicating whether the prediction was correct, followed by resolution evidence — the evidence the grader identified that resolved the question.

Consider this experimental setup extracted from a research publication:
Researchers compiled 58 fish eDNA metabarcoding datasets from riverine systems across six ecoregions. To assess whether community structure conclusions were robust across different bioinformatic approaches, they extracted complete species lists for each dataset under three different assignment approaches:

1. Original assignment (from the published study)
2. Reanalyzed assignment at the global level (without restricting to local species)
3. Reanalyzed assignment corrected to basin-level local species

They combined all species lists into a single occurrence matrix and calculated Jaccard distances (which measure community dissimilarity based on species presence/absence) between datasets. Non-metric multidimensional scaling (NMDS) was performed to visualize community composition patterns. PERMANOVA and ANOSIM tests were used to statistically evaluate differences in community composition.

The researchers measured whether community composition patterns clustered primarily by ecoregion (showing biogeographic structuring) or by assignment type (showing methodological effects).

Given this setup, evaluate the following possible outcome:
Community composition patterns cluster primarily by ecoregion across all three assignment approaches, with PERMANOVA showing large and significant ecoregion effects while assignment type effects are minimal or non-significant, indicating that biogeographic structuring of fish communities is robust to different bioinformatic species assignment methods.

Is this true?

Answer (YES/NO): YES